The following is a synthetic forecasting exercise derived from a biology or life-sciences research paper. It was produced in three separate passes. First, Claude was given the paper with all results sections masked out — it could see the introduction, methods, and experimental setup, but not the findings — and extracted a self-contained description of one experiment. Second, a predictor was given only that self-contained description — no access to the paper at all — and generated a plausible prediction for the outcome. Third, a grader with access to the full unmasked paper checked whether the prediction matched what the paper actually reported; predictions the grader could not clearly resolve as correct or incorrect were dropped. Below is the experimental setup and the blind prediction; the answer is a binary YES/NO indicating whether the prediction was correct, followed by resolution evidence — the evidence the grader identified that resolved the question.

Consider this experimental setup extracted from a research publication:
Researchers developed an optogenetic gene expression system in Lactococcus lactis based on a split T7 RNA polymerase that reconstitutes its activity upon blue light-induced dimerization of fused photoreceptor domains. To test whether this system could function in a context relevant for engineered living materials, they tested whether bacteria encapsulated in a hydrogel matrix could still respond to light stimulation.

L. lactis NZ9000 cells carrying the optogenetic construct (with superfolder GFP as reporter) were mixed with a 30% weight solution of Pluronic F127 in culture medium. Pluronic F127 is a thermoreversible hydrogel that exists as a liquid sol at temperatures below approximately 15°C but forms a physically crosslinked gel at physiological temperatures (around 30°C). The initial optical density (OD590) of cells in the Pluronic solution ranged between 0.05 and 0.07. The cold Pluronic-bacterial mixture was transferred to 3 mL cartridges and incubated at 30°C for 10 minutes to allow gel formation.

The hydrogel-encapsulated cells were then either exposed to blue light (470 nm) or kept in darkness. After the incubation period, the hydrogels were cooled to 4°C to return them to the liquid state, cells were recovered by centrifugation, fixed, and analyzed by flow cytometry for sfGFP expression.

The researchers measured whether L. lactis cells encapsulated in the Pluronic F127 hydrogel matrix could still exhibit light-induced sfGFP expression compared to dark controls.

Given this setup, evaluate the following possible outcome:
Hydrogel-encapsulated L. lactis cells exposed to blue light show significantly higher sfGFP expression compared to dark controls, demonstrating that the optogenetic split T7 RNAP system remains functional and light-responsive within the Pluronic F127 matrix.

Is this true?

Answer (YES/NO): YES